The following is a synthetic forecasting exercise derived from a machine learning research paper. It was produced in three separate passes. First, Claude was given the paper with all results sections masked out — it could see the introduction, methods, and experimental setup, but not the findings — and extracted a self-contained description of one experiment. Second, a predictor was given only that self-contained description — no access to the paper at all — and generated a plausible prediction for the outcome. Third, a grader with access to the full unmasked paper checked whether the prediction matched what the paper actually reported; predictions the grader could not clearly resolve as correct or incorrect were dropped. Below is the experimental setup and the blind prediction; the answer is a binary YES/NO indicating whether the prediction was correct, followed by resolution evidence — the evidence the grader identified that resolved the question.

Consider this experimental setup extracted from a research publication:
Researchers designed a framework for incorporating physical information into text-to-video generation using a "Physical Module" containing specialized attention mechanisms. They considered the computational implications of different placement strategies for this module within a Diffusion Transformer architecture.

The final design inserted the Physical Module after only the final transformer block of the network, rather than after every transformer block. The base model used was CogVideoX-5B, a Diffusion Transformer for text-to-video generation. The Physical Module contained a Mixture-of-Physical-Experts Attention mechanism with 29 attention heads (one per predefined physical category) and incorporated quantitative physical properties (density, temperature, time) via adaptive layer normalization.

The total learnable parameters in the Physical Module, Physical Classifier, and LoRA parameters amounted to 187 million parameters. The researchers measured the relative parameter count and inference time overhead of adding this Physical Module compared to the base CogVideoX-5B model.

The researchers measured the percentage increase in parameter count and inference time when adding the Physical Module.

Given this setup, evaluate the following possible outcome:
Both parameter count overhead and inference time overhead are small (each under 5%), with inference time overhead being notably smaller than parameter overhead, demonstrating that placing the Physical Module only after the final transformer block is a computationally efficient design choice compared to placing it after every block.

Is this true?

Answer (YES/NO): NO